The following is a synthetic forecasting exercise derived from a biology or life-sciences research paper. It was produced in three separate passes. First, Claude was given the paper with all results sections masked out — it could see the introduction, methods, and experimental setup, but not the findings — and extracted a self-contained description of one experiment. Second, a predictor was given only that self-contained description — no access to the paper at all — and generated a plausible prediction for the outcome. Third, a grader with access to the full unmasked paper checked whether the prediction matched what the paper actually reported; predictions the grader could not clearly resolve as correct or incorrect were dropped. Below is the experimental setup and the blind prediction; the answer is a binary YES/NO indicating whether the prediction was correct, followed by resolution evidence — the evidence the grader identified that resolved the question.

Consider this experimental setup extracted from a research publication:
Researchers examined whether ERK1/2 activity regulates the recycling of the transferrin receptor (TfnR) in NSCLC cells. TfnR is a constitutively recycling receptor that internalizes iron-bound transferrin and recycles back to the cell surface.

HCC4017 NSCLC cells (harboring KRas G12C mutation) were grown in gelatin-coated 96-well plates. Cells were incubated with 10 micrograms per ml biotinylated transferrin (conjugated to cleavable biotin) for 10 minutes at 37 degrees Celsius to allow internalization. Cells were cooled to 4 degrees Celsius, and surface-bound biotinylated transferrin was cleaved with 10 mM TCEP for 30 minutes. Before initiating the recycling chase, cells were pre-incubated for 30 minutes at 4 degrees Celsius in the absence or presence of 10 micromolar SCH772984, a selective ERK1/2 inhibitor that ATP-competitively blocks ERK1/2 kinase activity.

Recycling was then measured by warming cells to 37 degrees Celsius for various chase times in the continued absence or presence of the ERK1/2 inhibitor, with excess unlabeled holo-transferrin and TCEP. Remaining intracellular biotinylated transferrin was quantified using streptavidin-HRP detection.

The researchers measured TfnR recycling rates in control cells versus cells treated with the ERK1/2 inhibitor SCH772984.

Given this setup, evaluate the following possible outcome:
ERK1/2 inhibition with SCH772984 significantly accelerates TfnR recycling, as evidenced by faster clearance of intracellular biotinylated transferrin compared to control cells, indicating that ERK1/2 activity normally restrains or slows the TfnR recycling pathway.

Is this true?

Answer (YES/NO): NO